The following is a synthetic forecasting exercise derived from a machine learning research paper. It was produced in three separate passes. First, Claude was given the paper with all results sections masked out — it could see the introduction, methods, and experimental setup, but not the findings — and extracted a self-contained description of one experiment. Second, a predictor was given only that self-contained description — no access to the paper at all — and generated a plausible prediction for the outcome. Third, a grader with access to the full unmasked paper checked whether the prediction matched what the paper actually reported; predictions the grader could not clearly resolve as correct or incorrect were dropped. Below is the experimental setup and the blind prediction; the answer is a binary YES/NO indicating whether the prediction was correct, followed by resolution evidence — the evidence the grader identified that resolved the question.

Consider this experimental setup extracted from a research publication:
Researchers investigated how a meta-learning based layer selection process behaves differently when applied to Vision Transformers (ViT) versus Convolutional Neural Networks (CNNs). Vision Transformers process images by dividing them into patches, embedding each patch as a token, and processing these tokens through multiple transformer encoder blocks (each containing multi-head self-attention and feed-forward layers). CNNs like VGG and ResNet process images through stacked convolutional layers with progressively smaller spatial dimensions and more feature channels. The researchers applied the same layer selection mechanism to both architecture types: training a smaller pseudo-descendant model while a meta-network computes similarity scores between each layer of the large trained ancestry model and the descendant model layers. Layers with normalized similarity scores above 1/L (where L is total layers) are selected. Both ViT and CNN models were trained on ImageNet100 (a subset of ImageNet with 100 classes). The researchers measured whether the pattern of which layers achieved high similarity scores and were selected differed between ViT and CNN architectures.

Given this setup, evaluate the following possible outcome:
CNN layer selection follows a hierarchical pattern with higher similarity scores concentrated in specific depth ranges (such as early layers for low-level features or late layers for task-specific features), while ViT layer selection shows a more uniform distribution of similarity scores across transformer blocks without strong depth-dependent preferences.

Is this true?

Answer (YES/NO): NO